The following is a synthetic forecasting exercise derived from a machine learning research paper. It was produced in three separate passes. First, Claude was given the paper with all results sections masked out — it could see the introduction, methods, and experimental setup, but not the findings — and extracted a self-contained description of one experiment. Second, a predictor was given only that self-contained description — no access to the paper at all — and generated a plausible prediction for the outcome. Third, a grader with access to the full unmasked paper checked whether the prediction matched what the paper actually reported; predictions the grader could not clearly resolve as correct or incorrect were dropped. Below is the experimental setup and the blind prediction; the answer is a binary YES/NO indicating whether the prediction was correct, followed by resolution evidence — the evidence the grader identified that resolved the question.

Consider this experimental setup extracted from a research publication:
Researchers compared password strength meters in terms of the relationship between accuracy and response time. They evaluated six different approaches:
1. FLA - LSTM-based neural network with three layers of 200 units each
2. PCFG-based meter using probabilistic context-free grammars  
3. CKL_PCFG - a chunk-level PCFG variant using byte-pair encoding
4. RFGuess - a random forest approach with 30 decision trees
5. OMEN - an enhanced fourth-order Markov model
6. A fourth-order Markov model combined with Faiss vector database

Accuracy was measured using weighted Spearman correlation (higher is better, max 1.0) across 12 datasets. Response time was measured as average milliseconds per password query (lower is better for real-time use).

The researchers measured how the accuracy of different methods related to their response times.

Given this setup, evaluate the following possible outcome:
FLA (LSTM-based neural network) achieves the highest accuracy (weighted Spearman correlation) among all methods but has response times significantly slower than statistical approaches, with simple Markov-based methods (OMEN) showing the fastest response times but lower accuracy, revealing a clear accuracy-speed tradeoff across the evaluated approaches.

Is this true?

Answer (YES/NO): NO